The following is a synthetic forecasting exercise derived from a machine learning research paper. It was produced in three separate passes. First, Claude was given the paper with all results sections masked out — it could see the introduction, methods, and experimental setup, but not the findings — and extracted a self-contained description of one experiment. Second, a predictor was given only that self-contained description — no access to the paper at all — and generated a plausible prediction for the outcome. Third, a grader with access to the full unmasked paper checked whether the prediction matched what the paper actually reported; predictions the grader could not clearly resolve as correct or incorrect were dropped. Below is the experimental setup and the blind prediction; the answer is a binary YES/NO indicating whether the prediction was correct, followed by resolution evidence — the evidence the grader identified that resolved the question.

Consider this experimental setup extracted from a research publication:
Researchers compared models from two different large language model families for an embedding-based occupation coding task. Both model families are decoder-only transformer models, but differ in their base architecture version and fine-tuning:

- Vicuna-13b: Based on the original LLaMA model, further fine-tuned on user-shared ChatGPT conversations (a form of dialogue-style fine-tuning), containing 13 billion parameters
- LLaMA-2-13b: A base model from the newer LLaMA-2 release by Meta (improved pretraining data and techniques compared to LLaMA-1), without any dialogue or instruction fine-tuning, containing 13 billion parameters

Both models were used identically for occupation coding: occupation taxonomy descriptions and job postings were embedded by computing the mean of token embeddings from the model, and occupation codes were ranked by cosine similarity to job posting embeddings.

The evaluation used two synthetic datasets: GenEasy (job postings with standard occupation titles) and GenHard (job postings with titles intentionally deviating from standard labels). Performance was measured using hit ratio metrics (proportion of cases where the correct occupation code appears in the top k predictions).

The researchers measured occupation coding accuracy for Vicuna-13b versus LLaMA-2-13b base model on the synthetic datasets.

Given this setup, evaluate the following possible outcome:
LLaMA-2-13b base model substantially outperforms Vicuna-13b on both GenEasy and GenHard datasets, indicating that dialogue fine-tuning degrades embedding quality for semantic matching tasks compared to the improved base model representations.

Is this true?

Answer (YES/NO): NO